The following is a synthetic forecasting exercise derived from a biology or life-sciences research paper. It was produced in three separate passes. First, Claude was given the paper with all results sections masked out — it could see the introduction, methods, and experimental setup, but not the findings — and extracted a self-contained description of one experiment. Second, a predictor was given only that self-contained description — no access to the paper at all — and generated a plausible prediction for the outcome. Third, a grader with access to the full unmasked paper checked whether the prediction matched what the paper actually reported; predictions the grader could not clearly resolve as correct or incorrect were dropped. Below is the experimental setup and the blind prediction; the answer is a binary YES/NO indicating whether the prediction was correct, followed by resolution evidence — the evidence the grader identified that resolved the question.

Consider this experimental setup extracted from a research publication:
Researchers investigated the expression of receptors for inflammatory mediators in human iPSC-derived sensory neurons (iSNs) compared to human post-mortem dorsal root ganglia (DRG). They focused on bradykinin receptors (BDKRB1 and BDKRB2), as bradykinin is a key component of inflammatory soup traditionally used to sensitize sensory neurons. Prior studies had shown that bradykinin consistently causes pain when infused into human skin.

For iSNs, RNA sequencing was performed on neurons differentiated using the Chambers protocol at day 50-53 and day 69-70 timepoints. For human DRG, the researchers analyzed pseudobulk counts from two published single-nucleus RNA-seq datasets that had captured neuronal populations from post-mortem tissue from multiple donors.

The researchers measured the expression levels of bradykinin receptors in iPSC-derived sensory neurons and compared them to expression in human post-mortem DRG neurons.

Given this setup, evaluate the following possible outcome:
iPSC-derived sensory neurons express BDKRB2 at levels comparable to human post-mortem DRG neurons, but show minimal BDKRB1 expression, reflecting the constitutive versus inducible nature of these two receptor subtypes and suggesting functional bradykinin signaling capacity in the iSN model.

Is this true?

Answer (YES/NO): NO